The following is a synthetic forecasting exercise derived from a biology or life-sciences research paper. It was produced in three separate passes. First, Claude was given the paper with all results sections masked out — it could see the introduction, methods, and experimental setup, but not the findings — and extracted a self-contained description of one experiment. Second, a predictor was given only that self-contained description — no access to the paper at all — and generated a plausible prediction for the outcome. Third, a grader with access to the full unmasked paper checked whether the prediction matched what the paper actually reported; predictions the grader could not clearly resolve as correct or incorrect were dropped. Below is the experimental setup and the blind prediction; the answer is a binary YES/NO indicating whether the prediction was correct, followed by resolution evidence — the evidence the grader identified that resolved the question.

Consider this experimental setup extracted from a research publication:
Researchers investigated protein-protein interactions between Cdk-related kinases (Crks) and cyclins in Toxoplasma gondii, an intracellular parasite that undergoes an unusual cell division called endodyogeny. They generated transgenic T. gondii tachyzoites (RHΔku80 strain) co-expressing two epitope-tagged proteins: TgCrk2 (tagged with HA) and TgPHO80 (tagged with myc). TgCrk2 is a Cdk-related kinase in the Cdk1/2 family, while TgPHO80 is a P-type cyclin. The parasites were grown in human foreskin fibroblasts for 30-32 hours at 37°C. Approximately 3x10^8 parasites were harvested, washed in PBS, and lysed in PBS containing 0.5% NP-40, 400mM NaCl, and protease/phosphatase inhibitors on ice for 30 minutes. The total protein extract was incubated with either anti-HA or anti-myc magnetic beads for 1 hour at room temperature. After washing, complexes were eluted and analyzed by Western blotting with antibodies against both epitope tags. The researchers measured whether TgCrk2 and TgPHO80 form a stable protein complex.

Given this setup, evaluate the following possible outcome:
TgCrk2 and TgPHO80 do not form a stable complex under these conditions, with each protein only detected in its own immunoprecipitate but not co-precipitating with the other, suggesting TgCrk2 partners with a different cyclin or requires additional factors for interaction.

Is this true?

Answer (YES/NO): NO